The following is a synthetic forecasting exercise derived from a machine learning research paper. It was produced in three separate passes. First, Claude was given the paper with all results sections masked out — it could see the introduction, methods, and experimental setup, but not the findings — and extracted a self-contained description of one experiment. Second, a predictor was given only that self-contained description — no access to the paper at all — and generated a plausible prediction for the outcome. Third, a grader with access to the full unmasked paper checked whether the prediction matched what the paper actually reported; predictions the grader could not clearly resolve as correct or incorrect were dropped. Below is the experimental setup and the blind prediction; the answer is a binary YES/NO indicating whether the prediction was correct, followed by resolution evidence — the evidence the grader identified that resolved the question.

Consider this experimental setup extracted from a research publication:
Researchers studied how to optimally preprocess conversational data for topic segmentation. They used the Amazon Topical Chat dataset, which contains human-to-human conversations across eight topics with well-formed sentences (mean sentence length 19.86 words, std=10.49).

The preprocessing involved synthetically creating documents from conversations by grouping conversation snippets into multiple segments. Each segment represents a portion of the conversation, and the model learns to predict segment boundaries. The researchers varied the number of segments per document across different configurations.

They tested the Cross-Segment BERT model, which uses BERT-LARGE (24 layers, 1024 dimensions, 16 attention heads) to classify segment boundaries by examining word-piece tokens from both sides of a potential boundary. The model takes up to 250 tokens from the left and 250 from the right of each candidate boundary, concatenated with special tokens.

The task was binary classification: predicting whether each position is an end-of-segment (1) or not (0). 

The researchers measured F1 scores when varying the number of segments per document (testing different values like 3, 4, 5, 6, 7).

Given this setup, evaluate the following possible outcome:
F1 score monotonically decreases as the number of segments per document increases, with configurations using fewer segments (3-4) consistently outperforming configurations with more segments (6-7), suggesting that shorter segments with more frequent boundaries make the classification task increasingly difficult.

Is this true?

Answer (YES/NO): NO